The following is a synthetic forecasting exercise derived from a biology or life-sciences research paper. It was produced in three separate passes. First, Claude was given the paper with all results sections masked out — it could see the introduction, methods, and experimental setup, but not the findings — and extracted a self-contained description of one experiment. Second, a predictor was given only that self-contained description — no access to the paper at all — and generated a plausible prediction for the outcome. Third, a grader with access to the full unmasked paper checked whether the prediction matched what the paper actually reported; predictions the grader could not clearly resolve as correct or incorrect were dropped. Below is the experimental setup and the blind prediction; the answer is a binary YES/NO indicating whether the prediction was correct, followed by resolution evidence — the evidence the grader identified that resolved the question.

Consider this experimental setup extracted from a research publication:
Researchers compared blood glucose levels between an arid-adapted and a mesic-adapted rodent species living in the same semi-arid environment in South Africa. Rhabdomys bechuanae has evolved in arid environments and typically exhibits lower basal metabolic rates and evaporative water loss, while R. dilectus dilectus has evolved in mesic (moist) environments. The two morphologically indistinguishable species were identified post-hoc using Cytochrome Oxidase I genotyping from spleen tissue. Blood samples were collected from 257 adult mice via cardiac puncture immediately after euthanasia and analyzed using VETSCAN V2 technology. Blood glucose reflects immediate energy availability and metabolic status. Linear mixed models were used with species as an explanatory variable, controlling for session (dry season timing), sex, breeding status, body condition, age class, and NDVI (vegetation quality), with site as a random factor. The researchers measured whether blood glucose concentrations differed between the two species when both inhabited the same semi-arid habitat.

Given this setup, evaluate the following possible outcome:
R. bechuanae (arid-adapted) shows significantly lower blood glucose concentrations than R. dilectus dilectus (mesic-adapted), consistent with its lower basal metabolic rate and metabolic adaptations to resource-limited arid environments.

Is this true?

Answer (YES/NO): NO